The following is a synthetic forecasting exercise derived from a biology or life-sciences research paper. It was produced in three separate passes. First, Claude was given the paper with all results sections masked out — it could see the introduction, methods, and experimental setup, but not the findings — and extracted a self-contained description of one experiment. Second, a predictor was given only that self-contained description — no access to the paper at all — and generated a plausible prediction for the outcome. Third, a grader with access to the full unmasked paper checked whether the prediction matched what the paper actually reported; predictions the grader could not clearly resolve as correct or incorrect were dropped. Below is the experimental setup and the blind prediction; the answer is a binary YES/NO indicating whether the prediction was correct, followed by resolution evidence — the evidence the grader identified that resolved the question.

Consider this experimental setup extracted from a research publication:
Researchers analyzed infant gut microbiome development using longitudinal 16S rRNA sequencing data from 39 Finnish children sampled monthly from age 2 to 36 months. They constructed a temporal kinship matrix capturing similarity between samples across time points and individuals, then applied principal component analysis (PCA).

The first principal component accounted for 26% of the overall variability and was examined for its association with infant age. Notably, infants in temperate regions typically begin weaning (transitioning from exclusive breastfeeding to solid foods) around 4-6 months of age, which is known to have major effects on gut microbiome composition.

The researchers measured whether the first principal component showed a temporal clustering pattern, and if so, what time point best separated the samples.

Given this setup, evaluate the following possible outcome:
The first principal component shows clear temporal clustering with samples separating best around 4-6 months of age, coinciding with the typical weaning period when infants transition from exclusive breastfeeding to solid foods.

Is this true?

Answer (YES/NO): YES